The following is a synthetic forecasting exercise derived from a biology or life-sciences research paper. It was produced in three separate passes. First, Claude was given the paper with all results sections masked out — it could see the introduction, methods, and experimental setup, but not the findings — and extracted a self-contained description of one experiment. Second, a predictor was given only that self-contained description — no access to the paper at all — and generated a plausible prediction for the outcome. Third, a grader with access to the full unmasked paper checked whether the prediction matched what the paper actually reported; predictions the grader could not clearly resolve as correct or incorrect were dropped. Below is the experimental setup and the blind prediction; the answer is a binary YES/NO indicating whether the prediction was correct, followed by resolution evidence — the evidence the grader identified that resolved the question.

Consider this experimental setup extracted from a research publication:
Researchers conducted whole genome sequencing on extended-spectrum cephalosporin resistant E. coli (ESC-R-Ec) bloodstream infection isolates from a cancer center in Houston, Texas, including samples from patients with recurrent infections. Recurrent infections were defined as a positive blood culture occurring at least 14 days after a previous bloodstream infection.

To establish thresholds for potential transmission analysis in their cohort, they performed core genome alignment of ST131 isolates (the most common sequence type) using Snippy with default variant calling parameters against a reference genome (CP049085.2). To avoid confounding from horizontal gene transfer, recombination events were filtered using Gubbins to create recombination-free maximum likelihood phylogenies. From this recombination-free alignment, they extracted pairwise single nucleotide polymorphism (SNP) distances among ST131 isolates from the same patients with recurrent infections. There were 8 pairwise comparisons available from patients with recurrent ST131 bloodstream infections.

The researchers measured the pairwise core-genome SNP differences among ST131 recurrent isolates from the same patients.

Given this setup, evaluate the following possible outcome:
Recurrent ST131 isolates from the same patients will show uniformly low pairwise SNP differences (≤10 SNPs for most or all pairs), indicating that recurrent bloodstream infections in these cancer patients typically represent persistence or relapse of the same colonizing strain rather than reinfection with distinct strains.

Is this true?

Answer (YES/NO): YES